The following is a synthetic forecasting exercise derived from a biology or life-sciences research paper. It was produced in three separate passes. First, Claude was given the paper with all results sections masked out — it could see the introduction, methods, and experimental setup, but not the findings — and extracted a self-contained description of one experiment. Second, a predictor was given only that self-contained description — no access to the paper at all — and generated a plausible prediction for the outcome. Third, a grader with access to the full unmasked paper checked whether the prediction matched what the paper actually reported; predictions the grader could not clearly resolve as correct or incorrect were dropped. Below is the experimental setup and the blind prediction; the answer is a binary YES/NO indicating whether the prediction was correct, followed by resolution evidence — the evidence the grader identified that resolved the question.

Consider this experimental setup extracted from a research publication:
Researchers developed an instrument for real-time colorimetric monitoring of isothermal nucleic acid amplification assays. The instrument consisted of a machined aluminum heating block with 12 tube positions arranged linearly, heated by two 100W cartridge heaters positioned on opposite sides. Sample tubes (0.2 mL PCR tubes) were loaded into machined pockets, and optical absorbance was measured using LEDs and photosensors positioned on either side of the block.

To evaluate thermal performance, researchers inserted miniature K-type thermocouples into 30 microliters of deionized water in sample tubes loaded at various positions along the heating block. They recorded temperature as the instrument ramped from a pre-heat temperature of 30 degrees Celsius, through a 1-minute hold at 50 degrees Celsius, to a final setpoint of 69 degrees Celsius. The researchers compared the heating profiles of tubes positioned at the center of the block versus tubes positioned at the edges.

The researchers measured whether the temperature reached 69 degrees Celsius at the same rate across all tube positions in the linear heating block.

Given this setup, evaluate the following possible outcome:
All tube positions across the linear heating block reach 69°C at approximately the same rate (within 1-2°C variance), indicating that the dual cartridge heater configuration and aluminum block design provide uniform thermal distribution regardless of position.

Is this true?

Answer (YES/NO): NO